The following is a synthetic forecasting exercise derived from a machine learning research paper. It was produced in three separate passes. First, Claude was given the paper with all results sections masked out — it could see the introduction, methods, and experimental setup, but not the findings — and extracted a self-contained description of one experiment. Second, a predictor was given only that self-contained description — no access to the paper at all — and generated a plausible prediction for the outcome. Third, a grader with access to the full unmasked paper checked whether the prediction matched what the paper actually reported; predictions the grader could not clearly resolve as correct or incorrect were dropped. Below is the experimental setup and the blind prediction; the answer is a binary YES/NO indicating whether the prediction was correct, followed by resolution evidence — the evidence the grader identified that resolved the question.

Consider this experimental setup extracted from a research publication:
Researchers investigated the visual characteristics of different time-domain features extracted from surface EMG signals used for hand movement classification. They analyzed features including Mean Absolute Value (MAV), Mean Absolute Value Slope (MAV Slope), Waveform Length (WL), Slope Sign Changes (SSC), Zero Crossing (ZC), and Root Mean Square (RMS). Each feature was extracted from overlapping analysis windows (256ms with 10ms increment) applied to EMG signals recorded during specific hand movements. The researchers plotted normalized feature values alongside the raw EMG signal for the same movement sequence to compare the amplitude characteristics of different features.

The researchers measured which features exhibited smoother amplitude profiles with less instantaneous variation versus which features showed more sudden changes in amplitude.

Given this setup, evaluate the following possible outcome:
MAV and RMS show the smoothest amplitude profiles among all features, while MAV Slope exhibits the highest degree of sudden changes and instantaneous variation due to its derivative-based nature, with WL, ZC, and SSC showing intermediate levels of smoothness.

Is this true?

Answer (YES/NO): NO